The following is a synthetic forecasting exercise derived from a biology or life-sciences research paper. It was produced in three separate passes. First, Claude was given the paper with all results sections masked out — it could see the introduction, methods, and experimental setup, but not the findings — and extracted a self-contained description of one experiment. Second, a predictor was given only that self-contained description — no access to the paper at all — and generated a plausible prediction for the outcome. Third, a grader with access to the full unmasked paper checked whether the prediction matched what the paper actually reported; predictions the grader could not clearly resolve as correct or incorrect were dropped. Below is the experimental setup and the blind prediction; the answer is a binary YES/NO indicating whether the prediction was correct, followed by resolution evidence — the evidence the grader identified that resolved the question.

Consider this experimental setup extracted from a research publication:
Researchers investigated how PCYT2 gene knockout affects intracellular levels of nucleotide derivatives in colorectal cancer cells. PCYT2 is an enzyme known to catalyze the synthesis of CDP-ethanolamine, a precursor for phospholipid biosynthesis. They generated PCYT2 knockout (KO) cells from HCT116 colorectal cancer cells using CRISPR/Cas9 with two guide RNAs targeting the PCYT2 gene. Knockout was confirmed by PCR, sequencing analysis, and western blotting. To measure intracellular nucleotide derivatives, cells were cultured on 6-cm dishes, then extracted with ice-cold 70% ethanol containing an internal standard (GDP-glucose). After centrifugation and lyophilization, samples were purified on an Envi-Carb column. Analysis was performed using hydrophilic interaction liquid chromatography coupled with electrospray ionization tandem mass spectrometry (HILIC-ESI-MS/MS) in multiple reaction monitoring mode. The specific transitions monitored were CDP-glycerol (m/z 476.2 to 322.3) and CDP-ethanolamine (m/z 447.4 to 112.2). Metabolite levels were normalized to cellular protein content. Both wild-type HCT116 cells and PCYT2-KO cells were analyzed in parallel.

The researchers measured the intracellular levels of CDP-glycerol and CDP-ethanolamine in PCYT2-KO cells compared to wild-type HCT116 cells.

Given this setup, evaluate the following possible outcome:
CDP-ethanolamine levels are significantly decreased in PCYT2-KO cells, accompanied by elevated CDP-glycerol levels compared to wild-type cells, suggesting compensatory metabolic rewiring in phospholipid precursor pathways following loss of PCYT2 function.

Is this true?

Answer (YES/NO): NO